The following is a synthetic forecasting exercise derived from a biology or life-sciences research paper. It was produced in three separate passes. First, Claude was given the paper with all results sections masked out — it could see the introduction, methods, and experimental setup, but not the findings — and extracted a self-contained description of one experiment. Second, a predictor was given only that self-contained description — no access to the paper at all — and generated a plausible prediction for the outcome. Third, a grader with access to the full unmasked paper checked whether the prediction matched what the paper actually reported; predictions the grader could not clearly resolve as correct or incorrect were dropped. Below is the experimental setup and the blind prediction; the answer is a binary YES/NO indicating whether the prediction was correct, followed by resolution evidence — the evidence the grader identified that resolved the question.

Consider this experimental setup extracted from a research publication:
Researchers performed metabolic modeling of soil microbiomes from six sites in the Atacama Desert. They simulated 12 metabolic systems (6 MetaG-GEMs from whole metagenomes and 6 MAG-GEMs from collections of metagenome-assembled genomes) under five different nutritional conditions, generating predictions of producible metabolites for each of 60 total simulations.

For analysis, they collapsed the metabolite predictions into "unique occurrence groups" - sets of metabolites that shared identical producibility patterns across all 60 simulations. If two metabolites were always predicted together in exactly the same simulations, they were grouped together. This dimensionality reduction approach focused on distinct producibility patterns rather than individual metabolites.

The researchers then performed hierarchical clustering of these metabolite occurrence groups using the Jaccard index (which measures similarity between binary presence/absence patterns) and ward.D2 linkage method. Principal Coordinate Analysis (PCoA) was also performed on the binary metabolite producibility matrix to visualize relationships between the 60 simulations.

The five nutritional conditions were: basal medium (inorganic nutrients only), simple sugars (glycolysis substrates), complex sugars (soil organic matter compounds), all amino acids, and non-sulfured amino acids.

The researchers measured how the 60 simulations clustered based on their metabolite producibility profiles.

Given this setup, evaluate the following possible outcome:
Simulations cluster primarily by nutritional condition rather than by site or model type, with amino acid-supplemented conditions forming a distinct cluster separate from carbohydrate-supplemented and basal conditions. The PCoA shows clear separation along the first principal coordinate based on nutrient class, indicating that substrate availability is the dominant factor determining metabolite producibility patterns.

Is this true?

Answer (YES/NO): NO